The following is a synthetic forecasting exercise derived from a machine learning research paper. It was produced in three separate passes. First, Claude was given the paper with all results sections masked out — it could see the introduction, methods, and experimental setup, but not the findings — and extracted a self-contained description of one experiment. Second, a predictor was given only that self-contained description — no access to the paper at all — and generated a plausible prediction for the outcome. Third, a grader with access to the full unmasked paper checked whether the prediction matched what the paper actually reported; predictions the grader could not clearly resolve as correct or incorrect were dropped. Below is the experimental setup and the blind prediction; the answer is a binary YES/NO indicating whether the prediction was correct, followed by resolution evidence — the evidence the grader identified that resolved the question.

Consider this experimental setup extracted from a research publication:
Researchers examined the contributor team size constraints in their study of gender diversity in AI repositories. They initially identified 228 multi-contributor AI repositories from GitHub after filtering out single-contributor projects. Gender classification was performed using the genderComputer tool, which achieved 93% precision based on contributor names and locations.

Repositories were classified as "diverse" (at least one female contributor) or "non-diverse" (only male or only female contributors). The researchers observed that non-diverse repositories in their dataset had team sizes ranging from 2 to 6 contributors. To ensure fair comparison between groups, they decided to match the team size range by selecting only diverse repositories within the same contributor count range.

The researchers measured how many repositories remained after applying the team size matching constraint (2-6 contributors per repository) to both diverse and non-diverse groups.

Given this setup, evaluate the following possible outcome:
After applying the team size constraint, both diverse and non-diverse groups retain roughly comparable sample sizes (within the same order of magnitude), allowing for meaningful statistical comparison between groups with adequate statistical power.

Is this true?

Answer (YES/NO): YES